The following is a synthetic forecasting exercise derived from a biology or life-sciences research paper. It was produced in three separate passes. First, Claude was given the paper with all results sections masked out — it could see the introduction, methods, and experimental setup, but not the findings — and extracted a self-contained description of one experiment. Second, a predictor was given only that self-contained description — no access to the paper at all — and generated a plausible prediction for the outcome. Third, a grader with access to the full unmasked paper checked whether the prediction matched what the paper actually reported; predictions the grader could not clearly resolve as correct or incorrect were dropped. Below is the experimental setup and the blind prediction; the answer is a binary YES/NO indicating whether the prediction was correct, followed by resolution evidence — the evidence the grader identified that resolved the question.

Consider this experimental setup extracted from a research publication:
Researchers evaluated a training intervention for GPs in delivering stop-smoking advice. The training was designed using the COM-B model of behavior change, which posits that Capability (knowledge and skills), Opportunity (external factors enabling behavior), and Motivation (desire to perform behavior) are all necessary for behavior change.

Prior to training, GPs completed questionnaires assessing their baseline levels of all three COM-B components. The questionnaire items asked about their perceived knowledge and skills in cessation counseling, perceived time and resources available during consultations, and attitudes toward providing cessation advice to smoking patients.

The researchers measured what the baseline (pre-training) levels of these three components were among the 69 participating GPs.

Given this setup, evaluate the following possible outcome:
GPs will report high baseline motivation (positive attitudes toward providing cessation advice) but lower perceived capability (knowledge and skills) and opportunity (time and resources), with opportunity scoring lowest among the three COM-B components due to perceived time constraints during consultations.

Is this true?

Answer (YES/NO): NO